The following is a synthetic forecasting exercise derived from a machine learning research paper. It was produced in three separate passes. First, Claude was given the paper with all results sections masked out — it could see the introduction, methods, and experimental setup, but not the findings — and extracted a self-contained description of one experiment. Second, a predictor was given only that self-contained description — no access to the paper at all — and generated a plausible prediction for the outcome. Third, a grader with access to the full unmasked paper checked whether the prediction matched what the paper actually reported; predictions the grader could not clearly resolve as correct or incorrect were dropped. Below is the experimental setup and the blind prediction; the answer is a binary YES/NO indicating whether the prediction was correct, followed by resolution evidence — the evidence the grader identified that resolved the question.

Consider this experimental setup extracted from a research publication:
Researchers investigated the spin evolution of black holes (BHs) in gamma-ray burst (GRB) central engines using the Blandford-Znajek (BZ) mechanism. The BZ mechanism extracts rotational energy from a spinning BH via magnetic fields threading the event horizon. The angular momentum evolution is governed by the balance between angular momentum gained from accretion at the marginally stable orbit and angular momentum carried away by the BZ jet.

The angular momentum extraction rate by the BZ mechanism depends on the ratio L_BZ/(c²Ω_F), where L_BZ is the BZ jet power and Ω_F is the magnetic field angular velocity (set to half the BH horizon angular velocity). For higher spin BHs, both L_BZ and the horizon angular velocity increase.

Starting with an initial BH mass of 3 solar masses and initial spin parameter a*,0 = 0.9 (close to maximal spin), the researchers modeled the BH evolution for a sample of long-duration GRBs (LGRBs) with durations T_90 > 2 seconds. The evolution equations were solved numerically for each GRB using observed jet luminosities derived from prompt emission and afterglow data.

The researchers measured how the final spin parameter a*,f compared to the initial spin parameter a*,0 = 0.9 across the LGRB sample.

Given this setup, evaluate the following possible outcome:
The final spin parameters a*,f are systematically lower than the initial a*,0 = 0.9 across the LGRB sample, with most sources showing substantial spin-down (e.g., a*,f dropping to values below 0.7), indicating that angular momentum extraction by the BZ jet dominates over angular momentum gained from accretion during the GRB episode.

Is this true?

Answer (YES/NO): NO